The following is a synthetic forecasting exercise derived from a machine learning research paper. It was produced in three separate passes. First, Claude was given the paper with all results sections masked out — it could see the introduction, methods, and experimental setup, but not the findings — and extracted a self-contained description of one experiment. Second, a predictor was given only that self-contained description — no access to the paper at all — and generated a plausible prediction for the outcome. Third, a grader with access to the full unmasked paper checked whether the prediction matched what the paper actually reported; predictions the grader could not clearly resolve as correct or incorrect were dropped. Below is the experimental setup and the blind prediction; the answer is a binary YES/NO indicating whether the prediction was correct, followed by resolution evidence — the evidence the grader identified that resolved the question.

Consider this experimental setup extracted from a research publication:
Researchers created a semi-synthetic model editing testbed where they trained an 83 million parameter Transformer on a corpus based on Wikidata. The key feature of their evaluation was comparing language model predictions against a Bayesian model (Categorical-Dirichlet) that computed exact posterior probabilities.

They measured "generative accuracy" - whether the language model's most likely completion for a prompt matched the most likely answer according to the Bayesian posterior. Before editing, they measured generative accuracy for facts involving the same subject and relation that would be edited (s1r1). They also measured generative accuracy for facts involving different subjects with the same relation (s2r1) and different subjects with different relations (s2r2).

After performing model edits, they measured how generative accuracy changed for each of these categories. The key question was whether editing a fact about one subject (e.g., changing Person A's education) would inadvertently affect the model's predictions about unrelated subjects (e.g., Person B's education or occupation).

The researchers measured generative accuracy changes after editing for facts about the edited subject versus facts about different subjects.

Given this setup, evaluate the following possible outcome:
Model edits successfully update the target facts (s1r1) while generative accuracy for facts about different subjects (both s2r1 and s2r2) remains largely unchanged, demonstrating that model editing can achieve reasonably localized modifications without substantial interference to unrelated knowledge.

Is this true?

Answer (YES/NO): YES